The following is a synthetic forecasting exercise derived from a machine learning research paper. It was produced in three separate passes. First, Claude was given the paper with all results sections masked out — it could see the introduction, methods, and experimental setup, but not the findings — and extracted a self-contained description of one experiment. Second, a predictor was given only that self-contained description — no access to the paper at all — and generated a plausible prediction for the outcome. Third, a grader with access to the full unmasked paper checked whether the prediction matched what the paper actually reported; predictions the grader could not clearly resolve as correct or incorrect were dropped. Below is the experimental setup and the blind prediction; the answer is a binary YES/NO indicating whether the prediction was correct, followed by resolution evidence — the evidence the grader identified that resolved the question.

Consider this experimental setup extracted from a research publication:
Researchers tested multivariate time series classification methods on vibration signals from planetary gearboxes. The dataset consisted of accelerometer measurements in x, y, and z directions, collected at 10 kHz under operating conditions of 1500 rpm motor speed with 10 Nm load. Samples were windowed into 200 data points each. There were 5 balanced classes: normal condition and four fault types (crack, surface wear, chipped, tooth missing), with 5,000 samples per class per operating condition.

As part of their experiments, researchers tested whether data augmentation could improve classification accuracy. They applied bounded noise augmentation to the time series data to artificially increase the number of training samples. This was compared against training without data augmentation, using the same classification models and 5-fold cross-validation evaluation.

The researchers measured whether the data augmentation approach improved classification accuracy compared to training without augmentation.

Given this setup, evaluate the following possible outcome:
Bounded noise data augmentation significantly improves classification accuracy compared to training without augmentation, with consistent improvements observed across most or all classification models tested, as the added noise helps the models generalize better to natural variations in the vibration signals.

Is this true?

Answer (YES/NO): NO